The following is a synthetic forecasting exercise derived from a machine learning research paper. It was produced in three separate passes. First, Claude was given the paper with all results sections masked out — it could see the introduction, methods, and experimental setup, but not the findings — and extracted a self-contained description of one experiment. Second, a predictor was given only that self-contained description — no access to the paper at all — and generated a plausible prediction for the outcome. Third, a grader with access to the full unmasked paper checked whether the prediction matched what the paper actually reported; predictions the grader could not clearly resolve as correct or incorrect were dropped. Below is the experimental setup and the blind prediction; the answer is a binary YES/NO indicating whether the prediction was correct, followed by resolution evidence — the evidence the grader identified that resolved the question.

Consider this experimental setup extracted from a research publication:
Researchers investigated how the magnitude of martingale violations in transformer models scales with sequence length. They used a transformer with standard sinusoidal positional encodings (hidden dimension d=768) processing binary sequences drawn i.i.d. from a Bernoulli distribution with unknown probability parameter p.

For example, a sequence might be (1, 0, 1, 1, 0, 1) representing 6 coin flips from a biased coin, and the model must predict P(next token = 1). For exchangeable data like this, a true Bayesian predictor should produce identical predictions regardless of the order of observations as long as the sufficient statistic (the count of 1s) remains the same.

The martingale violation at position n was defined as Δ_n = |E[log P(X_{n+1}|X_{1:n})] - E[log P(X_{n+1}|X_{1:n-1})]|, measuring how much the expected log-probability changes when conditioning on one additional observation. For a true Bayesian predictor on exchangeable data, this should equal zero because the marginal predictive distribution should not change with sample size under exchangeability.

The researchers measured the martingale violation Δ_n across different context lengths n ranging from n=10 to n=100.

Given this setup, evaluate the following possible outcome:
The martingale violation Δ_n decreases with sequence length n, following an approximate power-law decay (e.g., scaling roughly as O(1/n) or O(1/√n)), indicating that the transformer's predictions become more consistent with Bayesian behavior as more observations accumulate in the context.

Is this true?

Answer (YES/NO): NO